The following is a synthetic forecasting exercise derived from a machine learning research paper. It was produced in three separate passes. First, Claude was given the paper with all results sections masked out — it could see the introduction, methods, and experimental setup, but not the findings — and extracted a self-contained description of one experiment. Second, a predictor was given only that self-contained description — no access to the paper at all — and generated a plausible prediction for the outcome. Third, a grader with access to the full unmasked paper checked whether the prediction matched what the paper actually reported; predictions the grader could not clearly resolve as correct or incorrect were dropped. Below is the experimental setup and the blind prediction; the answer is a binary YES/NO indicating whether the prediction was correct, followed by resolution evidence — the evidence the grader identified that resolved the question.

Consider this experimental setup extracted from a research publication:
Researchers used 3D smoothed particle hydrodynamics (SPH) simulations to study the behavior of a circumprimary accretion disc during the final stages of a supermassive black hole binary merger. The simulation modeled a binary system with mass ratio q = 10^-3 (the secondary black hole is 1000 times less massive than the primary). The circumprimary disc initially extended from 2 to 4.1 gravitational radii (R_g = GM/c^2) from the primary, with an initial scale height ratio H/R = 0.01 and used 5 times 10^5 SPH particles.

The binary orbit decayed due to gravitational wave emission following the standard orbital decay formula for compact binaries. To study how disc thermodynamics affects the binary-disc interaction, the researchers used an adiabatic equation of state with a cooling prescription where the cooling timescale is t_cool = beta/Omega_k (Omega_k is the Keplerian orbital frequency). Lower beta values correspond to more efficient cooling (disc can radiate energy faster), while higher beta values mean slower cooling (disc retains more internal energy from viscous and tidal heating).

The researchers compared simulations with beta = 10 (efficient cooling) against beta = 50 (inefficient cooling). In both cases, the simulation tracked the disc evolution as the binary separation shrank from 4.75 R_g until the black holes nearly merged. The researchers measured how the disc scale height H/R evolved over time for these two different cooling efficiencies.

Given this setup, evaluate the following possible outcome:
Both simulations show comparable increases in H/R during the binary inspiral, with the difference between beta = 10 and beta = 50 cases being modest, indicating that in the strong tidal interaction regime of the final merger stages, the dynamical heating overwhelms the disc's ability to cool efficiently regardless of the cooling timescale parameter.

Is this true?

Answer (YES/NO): NO